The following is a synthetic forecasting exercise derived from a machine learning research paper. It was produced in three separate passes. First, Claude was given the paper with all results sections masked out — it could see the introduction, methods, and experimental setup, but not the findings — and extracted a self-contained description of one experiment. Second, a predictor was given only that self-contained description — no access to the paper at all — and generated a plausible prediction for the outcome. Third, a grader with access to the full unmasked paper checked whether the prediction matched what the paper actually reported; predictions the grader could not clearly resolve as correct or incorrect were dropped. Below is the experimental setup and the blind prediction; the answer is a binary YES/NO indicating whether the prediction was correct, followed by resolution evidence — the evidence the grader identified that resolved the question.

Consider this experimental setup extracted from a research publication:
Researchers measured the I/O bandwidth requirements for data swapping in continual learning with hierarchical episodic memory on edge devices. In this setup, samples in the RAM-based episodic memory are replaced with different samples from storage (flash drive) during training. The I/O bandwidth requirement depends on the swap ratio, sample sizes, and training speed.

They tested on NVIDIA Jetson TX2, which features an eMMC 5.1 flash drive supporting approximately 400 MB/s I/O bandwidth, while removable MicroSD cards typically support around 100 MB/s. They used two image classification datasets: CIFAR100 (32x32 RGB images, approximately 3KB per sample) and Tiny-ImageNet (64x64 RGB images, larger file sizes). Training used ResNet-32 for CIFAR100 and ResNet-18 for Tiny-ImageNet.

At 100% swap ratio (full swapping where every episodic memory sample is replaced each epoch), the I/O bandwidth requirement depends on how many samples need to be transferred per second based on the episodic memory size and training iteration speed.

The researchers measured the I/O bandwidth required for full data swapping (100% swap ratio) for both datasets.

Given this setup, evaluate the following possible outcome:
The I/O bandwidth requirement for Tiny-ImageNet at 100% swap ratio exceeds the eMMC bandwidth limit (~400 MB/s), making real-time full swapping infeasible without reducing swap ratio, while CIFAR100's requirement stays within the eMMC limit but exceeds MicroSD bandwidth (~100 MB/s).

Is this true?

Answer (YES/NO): NO